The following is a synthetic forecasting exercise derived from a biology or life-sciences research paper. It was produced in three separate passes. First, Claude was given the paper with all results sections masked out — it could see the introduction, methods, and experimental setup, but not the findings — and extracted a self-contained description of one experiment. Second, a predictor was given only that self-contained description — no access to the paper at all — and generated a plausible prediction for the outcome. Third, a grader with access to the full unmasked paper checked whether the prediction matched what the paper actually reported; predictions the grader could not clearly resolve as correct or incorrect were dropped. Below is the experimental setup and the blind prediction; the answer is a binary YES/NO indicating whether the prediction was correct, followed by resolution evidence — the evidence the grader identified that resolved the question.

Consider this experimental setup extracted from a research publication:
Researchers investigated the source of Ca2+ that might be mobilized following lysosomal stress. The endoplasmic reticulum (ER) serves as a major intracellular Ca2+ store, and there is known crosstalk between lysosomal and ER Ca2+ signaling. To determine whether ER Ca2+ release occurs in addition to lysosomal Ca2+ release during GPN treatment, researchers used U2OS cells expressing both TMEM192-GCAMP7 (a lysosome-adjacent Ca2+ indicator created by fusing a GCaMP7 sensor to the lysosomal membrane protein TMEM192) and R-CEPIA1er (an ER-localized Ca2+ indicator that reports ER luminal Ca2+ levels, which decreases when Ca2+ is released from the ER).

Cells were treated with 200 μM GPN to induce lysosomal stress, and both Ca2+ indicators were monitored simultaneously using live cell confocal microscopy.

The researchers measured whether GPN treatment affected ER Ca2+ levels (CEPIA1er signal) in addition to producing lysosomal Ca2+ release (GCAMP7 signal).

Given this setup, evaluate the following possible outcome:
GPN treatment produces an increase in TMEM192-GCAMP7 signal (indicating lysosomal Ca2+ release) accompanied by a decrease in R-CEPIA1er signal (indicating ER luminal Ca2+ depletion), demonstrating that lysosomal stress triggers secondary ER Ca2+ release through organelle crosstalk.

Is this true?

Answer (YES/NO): YES